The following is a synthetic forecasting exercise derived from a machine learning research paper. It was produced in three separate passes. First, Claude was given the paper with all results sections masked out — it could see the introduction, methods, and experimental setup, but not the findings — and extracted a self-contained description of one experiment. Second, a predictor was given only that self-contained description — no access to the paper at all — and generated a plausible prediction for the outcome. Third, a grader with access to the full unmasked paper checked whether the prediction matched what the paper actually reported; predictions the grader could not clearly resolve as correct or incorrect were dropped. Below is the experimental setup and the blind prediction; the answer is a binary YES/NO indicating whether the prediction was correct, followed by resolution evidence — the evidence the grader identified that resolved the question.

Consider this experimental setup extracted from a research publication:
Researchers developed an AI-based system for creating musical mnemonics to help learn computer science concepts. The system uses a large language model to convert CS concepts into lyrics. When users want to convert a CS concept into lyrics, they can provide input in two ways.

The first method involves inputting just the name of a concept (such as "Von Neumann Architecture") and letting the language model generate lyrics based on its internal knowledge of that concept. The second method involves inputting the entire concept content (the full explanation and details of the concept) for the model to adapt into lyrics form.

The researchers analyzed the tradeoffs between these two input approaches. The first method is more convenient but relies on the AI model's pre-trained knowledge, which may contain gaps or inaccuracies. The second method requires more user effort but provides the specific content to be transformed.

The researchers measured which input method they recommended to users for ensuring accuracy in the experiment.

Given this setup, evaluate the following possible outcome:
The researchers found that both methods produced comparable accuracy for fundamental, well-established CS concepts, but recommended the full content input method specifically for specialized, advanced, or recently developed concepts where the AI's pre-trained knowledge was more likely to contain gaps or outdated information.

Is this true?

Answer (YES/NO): NO